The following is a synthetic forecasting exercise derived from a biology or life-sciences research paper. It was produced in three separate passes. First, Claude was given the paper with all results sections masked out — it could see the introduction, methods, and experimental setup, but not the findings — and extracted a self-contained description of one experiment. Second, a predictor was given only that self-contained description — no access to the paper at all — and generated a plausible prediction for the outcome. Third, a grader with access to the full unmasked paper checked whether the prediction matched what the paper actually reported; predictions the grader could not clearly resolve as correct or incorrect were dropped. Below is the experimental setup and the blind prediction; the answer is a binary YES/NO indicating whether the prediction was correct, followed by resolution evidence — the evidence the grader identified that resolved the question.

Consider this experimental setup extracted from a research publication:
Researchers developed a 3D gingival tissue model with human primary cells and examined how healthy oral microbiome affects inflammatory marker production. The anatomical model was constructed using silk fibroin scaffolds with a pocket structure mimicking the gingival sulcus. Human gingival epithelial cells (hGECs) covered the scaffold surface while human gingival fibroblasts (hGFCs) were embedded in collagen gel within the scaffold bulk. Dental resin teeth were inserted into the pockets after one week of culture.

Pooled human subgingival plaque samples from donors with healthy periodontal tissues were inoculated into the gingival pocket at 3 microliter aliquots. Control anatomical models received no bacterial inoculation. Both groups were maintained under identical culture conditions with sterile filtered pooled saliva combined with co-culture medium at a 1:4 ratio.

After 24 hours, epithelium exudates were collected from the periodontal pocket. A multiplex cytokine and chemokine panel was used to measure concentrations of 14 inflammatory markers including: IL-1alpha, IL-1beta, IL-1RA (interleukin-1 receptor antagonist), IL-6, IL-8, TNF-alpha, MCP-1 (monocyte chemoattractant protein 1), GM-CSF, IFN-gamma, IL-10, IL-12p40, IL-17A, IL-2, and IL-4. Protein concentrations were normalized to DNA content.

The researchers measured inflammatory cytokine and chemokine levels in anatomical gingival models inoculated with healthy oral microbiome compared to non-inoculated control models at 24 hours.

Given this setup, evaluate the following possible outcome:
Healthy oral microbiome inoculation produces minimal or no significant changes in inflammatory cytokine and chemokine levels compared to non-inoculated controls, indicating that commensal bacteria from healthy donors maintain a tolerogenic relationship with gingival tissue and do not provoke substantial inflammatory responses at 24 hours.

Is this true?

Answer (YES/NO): NO